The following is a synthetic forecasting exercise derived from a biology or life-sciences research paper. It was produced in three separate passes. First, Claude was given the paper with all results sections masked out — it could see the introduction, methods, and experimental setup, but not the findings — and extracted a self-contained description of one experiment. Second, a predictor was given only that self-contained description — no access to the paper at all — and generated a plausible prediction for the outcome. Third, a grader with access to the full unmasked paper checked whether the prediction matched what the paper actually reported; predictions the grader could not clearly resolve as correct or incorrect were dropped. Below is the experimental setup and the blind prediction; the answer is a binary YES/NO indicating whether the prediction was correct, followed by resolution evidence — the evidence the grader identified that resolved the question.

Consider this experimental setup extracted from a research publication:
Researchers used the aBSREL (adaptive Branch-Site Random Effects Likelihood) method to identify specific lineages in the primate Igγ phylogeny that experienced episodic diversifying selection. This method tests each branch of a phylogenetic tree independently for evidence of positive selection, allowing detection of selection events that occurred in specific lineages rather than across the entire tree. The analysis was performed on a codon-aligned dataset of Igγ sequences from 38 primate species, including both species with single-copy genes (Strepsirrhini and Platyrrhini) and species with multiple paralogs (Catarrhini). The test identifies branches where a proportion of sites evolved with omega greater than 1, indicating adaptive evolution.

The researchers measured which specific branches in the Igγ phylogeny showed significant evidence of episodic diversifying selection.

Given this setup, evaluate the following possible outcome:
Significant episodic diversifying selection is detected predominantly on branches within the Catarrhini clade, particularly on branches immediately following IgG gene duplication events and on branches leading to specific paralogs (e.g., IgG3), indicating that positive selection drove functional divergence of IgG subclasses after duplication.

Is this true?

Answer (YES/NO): NO